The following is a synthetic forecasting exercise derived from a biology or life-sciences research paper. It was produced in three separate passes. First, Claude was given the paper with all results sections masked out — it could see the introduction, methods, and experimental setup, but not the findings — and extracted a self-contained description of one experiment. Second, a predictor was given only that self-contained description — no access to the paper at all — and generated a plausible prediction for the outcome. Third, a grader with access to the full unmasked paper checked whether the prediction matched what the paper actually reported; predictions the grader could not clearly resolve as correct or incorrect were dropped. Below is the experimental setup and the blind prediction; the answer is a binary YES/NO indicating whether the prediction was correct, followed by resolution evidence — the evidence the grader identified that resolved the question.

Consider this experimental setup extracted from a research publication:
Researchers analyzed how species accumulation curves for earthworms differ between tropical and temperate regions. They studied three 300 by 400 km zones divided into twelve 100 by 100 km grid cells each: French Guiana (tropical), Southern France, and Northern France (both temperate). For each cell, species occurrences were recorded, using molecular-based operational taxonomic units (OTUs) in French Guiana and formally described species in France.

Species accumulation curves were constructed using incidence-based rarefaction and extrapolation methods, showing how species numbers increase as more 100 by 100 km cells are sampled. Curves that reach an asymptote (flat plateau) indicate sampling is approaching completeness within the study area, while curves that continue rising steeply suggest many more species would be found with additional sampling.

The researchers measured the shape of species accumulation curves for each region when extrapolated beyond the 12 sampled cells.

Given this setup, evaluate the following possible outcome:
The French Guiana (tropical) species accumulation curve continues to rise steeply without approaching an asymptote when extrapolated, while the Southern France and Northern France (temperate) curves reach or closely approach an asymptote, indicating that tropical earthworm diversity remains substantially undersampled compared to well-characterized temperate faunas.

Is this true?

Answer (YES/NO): YES